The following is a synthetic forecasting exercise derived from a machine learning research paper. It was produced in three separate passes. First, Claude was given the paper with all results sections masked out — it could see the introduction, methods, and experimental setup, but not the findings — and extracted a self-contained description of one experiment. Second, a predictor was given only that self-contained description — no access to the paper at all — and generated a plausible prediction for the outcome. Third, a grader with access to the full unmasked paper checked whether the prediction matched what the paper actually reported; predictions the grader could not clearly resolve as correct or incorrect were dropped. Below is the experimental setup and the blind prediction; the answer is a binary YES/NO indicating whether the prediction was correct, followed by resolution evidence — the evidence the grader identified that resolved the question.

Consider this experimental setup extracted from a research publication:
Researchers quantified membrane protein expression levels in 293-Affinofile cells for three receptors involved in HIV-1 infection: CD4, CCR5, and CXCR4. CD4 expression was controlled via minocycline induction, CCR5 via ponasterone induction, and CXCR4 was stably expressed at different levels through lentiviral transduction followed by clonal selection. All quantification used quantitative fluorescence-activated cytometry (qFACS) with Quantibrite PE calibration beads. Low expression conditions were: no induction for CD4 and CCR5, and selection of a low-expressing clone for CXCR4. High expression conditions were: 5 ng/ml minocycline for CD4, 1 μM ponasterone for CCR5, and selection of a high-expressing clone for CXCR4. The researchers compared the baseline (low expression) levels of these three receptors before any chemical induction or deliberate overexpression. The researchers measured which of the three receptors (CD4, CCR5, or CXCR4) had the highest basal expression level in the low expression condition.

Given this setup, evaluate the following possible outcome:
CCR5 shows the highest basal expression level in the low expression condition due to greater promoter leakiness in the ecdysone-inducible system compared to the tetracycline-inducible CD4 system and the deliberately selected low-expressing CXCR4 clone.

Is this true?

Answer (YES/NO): NO